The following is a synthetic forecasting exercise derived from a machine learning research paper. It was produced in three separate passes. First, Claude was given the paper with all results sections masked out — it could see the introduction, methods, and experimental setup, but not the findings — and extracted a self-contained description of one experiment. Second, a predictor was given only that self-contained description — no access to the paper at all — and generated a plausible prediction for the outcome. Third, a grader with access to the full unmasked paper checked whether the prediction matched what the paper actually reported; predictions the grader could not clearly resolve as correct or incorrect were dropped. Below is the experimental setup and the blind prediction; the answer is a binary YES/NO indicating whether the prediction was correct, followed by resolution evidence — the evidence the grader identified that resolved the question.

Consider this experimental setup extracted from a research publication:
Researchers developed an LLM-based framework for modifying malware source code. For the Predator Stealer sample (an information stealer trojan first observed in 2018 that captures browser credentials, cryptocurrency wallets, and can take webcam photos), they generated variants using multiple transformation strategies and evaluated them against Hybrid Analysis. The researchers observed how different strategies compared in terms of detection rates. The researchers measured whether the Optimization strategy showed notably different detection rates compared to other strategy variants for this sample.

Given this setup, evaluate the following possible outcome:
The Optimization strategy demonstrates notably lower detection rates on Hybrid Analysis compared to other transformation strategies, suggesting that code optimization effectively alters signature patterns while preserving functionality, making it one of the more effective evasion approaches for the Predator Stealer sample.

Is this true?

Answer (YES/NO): NO